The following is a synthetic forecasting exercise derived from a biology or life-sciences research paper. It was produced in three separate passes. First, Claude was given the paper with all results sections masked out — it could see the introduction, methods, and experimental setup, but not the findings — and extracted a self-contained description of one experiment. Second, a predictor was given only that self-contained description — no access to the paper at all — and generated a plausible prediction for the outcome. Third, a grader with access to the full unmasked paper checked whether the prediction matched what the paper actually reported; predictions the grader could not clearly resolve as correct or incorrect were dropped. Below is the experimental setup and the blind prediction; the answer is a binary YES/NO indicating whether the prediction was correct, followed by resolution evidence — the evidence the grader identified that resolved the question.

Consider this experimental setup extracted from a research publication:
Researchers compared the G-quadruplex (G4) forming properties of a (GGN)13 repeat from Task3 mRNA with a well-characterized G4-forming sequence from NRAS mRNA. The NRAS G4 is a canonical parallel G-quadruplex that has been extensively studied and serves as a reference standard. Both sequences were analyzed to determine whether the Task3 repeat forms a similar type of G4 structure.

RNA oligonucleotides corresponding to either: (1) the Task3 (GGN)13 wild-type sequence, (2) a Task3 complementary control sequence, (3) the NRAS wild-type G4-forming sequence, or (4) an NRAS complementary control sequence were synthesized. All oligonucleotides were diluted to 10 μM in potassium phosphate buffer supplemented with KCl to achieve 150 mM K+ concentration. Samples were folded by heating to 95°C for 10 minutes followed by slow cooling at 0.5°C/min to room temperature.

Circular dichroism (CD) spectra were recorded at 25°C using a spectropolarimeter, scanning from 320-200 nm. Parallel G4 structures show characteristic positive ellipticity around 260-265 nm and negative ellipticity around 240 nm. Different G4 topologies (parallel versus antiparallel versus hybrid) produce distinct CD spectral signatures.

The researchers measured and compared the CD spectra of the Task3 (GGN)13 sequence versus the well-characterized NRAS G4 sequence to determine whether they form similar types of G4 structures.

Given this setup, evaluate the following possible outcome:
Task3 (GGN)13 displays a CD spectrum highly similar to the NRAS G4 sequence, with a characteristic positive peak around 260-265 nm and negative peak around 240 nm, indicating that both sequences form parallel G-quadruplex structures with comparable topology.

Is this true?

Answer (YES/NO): YES